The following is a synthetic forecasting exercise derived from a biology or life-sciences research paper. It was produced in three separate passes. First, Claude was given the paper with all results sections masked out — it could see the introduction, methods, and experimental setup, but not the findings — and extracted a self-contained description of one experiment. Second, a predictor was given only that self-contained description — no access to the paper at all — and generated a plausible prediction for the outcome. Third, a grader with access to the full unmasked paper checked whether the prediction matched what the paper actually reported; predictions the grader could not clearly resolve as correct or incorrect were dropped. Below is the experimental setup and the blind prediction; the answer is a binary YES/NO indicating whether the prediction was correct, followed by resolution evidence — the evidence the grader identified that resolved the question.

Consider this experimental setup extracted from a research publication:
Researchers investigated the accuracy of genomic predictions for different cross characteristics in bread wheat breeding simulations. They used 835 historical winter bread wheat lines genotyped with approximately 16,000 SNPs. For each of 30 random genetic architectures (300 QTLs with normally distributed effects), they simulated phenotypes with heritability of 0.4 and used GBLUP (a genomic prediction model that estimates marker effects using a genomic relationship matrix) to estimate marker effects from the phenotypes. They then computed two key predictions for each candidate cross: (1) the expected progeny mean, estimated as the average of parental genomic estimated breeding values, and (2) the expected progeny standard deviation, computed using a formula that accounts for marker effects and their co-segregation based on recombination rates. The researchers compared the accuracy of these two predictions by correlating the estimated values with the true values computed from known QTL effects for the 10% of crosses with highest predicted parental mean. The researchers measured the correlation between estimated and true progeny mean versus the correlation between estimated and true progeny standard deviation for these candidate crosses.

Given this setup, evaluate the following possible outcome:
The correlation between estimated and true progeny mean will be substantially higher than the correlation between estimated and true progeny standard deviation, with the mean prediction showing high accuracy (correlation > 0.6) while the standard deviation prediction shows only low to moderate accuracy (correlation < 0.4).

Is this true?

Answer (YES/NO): NO